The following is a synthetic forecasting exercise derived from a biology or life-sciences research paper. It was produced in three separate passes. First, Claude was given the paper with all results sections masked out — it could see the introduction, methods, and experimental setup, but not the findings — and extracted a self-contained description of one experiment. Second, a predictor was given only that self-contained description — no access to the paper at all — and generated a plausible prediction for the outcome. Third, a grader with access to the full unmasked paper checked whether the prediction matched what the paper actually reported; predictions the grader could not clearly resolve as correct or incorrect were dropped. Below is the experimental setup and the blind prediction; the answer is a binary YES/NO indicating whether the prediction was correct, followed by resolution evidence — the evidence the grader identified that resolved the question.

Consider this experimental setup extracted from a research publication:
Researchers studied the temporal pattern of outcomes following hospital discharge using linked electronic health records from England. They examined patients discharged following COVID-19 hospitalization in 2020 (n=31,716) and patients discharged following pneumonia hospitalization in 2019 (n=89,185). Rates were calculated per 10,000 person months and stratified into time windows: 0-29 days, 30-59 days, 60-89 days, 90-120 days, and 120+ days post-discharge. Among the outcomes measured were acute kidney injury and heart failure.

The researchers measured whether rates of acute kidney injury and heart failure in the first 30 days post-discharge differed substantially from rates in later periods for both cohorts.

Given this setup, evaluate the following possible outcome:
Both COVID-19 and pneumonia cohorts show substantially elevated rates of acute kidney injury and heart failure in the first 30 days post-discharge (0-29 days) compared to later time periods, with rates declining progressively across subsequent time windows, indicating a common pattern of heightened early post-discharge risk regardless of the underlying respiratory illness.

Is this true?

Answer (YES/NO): YES